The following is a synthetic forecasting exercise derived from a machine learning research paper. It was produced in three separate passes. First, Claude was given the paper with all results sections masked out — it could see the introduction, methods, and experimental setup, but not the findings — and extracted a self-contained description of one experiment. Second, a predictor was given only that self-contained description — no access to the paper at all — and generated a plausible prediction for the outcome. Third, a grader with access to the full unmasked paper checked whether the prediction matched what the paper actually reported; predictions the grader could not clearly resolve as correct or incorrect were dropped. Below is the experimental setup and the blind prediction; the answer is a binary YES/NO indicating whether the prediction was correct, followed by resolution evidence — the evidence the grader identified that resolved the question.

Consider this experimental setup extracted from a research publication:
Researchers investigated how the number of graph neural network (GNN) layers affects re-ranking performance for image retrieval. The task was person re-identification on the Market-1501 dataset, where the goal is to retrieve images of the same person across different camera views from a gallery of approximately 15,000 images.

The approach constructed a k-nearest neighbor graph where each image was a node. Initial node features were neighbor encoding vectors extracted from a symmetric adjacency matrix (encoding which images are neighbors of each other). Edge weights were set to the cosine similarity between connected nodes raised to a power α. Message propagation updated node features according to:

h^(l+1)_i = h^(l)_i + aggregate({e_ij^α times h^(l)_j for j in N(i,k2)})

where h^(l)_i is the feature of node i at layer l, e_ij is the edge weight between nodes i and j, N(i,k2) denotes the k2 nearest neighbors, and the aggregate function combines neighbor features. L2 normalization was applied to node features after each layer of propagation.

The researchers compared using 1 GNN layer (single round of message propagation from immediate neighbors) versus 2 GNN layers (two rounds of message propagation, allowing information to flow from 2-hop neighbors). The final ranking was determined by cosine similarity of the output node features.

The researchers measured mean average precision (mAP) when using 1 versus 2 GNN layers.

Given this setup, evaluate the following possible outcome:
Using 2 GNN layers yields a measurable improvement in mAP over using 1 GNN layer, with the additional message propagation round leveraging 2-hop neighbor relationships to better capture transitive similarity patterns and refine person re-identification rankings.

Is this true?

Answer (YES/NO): YES